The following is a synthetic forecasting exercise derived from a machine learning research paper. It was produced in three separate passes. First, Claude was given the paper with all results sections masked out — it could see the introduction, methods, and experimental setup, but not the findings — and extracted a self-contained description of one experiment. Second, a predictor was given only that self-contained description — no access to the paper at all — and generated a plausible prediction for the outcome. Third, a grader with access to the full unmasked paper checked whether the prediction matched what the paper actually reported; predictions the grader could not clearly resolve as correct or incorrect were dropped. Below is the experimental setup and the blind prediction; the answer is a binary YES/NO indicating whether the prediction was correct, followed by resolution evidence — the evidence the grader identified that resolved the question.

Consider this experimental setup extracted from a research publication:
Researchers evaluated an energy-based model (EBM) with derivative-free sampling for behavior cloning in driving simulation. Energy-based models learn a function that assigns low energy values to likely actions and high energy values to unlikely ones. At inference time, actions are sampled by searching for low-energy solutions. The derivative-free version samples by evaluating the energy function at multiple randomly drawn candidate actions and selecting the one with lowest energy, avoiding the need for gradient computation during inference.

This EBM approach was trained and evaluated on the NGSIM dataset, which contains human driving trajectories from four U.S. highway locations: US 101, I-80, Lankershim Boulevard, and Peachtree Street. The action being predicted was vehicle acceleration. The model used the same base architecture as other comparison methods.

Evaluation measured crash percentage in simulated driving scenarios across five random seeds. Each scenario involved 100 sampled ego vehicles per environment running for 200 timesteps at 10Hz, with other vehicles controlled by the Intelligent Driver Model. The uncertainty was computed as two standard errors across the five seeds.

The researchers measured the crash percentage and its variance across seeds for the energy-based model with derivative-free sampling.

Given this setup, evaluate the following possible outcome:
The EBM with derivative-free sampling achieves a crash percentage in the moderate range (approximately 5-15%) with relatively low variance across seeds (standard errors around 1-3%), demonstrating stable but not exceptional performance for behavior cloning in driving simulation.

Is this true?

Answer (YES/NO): NO